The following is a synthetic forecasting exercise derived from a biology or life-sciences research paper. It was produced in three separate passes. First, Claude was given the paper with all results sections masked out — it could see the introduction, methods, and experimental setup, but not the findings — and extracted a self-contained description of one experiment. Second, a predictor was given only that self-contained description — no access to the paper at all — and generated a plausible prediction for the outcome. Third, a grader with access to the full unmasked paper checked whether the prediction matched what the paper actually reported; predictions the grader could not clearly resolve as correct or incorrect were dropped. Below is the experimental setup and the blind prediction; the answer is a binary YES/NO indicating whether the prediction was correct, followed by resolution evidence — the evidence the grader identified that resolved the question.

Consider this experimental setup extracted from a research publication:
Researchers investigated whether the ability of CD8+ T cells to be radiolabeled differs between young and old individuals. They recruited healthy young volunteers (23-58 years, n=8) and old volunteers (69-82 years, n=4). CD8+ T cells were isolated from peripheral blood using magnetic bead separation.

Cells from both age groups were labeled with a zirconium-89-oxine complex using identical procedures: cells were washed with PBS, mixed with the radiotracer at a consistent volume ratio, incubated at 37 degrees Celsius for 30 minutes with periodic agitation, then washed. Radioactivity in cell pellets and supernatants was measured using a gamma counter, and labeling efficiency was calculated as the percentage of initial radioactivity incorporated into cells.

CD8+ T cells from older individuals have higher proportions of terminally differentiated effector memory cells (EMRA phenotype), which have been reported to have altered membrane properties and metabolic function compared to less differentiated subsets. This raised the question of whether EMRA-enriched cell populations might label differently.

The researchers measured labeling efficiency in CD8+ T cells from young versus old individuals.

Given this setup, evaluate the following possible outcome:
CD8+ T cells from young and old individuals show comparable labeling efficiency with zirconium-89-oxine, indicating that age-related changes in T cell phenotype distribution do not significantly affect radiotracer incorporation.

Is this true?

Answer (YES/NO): YES